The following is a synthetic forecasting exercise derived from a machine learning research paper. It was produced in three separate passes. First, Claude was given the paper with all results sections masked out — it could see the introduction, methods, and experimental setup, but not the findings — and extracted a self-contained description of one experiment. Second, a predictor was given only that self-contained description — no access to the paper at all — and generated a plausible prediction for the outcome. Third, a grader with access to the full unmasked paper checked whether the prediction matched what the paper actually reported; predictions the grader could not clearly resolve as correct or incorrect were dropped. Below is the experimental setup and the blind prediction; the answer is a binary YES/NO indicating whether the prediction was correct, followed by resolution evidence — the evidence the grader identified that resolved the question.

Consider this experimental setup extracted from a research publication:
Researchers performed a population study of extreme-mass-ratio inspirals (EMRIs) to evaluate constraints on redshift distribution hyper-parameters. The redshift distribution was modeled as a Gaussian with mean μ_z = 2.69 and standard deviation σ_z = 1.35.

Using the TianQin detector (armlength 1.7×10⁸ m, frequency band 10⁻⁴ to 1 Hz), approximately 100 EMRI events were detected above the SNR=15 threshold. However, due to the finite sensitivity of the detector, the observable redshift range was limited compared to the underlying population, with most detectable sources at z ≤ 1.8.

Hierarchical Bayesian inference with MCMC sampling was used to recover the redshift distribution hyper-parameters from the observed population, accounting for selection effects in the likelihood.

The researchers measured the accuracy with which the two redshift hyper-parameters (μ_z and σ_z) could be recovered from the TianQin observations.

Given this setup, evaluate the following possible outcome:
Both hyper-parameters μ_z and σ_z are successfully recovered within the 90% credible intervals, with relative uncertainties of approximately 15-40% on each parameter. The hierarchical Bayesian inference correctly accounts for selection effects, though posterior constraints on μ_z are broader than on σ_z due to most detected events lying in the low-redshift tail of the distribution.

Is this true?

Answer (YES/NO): NO